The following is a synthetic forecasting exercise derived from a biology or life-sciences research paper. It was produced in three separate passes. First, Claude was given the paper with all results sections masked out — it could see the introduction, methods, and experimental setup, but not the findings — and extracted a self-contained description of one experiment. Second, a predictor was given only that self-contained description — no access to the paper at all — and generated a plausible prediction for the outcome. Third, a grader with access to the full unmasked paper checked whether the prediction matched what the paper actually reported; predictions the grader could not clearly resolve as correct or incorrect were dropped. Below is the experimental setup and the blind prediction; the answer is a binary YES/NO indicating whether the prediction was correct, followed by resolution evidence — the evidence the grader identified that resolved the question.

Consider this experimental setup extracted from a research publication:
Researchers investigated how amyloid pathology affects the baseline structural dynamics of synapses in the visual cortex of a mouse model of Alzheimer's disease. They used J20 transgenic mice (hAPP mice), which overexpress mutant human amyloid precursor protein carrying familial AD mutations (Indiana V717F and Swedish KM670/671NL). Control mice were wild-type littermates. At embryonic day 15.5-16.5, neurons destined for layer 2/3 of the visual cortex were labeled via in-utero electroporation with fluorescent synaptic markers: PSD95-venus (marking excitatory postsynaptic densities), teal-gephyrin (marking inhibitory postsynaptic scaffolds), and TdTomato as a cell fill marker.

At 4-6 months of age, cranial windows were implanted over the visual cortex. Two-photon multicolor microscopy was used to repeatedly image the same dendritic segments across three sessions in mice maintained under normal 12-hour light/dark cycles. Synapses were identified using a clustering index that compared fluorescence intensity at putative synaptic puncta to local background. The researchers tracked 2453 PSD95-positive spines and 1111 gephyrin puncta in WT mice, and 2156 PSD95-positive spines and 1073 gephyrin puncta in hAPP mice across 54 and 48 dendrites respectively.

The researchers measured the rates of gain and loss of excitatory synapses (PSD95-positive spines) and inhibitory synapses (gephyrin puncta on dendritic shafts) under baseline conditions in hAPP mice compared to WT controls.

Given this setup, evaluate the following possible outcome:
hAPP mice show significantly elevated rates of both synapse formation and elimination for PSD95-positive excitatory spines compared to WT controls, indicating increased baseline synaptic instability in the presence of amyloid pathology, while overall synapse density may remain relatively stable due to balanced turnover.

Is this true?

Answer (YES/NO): NO